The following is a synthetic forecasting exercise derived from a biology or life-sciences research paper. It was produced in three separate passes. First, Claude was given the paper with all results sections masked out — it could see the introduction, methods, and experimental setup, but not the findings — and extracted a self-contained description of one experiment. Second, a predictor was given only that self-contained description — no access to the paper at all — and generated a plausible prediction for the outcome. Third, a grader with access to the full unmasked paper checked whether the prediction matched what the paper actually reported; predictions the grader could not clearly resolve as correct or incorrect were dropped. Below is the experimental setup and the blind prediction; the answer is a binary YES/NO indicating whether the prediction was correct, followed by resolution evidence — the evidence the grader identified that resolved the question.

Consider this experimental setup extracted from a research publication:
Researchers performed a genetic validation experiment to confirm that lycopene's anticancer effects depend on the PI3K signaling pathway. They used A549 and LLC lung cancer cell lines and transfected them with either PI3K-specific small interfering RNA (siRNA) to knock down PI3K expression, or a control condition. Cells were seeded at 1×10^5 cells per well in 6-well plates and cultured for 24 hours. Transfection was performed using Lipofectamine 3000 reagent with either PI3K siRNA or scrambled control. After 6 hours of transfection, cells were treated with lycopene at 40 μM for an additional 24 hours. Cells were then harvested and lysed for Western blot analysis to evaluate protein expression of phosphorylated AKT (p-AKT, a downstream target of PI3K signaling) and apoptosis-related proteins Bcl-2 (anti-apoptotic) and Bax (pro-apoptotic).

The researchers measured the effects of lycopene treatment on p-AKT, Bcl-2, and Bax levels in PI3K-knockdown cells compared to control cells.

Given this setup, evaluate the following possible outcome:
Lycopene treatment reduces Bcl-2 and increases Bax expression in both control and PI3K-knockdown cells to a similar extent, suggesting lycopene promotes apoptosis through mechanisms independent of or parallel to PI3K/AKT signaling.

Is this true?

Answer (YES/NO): NO